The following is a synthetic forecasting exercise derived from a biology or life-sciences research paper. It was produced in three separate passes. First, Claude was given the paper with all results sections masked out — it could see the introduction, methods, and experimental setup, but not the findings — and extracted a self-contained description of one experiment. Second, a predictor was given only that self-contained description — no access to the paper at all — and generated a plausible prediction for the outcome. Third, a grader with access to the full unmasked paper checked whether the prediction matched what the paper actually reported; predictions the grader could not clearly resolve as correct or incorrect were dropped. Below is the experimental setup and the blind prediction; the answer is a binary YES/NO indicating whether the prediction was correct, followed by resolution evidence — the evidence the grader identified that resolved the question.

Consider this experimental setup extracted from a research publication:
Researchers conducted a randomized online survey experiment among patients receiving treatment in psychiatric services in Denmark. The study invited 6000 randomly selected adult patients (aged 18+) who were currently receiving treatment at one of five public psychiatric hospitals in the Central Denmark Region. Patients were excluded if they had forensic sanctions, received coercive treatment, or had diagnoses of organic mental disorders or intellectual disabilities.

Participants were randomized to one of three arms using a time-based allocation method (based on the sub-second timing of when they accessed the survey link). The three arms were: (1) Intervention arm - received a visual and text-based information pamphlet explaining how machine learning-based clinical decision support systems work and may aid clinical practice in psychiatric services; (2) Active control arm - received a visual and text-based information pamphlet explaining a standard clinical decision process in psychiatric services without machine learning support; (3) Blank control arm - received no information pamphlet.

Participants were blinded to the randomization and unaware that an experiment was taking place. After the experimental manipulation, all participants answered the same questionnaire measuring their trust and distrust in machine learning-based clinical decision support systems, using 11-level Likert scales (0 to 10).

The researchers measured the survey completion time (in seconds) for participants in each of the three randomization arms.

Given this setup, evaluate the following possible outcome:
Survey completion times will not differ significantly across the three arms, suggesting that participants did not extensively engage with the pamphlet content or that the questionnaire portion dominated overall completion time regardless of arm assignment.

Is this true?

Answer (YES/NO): NO